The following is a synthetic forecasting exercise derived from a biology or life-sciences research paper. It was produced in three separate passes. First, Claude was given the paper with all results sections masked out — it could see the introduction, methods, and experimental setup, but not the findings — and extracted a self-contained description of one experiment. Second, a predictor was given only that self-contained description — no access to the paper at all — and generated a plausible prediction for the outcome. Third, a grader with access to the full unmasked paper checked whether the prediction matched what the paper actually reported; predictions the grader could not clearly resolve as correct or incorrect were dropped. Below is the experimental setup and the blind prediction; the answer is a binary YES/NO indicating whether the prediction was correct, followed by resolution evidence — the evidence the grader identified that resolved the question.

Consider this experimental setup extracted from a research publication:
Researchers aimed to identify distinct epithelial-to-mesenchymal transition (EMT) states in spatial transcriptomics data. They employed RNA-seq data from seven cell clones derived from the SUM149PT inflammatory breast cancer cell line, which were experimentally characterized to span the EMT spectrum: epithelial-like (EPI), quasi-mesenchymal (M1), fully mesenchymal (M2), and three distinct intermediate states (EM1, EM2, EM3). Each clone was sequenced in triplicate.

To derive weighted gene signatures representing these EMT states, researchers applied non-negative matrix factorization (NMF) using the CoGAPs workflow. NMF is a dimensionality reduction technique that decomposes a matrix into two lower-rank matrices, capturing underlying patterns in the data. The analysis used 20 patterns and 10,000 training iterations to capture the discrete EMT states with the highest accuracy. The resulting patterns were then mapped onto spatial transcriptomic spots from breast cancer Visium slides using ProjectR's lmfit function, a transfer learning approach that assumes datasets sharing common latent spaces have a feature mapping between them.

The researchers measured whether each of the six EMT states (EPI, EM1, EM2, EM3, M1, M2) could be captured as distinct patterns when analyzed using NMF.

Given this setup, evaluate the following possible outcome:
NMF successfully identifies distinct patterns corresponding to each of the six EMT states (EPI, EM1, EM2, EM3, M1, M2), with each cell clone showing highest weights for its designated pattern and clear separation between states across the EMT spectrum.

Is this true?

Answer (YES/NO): NO